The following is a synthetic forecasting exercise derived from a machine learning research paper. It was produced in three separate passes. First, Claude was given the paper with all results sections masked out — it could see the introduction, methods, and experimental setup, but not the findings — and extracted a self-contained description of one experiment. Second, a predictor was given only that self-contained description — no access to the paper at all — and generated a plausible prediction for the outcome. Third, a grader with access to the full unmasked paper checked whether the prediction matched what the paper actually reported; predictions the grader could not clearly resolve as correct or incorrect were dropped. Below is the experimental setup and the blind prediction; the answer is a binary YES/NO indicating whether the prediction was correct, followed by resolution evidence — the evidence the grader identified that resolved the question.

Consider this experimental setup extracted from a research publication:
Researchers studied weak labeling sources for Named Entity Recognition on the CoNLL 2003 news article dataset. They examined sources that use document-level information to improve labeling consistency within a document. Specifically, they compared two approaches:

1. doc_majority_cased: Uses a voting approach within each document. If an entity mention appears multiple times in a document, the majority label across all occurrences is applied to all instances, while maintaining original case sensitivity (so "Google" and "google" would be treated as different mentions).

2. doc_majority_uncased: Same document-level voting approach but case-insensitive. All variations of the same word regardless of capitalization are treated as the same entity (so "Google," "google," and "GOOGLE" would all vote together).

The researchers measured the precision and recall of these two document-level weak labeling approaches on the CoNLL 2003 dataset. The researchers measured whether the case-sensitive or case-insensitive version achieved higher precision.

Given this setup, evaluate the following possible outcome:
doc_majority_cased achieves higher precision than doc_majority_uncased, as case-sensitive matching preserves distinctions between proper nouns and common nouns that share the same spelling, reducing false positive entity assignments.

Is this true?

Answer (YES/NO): YES